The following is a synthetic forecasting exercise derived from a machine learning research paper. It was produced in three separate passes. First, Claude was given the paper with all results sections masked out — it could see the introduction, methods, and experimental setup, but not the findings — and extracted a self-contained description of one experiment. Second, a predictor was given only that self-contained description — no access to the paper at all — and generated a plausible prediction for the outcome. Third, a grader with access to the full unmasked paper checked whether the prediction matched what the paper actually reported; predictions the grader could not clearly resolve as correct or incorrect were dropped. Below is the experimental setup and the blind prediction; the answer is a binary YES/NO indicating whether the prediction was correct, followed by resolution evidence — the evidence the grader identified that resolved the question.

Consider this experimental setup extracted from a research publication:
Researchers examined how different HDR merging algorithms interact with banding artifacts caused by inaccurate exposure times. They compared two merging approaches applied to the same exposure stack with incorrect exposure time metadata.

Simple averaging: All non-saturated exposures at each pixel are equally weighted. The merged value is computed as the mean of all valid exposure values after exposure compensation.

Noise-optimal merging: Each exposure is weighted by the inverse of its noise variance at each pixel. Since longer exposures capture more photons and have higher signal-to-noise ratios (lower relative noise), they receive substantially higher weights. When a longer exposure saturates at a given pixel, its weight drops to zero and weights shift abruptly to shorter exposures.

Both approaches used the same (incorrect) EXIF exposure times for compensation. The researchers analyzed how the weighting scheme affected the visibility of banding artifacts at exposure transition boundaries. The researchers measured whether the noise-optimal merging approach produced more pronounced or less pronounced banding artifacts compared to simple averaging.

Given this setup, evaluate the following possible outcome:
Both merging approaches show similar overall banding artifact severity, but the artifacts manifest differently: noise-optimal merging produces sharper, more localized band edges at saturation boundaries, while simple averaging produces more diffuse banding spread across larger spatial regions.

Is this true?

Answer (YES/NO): NO